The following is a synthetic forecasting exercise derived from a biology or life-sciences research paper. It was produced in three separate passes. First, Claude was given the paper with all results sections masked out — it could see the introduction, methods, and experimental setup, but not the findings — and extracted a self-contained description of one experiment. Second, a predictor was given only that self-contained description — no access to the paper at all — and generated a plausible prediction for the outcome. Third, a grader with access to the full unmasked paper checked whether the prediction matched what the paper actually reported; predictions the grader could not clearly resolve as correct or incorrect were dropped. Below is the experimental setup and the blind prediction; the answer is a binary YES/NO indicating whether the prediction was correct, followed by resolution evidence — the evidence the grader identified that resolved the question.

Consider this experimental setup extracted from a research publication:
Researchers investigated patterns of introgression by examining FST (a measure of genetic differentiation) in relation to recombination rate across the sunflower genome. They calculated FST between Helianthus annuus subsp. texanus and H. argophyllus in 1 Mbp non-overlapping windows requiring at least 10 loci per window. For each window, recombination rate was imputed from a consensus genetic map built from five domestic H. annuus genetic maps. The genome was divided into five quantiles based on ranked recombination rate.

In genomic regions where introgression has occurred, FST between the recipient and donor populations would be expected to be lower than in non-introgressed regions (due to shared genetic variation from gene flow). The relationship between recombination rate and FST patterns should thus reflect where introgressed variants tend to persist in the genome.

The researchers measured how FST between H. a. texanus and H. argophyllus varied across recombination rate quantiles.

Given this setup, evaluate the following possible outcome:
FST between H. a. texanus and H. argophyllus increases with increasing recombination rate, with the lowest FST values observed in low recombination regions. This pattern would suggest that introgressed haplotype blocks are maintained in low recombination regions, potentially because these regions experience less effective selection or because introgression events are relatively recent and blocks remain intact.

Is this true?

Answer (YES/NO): NO